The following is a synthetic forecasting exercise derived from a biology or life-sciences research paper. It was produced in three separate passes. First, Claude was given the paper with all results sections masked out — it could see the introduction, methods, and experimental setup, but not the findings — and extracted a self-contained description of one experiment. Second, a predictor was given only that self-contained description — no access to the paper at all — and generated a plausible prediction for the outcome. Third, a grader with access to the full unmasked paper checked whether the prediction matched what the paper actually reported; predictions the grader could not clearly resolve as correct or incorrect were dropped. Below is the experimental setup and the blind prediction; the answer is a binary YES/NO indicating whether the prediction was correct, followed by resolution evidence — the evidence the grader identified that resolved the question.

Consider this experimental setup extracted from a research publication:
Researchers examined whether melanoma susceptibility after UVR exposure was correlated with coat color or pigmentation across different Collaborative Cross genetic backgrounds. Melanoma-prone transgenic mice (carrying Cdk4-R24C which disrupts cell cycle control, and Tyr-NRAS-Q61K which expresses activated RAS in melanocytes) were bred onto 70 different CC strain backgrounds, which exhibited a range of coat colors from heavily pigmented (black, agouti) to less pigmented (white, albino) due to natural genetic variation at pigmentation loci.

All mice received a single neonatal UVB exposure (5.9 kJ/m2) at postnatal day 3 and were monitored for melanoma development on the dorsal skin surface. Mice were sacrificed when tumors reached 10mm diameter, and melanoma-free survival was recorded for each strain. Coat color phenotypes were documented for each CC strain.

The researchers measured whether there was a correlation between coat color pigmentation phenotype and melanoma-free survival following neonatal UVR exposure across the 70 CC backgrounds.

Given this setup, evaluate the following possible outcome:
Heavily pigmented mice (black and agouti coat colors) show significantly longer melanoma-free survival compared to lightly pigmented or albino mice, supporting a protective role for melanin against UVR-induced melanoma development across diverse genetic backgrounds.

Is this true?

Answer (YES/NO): NO